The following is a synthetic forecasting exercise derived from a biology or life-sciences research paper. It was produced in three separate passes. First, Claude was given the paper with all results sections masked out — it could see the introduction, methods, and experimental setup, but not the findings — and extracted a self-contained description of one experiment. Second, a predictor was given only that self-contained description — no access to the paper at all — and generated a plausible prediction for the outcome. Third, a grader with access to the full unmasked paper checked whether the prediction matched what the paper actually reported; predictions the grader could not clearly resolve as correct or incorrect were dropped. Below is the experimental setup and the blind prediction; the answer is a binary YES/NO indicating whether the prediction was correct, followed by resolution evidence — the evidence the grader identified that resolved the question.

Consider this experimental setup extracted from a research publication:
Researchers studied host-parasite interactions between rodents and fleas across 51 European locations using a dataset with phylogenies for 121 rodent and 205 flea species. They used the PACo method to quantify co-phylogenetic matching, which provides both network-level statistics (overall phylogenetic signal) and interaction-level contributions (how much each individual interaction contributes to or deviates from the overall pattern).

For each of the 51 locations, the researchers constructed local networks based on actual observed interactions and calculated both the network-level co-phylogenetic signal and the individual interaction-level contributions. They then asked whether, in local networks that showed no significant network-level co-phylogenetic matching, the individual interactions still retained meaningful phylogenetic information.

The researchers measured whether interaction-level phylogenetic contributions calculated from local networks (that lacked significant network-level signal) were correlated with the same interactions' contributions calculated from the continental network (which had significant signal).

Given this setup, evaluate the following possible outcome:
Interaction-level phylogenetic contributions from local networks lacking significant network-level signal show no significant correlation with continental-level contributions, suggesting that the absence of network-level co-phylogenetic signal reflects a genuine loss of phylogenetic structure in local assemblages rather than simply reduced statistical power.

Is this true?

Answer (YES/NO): NO